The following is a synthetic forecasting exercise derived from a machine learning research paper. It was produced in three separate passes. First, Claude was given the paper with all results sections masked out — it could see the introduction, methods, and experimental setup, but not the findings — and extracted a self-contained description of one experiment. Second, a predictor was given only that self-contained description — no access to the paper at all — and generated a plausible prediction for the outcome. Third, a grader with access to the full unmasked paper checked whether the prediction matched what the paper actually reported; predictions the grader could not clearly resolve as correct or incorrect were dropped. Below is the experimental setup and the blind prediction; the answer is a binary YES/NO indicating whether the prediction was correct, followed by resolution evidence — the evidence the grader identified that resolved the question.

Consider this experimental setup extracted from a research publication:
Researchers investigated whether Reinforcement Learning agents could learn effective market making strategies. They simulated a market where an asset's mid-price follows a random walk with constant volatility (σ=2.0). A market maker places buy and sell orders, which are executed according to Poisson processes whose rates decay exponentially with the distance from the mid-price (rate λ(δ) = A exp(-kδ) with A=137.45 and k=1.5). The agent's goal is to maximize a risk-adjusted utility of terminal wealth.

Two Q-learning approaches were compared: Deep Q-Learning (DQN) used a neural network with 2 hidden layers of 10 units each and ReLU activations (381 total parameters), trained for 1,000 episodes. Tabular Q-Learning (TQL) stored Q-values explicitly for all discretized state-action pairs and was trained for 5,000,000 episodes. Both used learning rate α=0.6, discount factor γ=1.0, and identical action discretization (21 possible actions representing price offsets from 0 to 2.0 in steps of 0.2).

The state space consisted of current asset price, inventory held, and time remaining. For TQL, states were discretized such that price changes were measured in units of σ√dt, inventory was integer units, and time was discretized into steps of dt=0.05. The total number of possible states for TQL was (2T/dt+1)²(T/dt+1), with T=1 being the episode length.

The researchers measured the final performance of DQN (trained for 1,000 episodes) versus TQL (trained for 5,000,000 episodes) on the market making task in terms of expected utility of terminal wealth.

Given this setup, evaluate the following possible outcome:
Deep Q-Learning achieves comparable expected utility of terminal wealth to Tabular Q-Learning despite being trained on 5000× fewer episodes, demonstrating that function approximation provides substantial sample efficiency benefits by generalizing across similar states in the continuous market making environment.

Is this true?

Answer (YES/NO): NO